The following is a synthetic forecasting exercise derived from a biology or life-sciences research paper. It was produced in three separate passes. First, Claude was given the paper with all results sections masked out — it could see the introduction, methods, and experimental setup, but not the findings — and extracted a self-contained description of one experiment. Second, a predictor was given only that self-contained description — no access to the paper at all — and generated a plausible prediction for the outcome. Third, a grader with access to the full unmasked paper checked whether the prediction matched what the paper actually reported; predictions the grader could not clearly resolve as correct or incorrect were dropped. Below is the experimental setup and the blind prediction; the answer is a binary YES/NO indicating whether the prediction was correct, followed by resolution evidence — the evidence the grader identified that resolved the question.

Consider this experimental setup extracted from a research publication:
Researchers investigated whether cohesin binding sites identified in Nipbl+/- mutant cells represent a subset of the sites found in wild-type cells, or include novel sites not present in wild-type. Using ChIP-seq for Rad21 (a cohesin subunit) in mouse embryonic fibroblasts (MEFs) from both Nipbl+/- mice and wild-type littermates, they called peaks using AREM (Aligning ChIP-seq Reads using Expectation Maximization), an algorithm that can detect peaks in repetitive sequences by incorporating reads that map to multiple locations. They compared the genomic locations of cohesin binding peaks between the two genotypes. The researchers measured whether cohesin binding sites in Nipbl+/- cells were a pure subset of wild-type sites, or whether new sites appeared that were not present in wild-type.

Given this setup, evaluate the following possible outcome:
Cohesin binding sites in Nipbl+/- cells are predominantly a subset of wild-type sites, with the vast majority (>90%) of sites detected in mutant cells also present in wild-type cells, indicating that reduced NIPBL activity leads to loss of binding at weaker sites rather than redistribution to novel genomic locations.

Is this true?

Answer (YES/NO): YES